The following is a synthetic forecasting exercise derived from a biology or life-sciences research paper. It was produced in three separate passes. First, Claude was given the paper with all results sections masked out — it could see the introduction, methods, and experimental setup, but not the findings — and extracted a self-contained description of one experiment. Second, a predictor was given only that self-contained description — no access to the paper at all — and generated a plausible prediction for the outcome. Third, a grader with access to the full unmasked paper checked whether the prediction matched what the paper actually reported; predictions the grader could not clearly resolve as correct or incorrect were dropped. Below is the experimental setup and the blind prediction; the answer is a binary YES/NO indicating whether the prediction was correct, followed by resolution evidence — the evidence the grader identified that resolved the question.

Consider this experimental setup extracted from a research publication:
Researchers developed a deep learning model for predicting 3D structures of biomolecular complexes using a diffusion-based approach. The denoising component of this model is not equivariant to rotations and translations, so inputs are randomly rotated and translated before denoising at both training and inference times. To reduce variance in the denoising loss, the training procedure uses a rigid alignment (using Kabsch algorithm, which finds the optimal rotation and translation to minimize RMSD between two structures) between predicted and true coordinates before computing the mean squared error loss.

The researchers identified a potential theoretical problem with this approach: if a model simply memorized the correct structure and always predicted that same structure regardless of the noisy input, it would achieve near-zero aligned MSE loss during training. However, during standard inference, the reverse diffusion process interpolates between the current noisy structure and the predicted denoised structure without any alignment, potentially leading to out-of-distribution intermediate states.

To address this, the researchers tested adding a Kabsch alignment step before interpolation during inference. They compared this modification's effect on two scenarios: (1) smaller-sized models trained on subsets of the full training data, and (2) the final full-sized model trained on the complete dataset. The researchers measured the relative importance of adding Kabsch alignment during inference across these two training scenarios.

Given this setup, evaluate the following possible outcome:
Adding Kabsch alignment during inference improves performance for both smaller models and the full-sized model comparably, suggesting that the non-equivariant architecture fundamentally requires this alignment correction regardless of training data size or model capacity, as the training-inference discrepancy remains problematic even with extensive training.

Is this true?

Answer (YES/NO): NO